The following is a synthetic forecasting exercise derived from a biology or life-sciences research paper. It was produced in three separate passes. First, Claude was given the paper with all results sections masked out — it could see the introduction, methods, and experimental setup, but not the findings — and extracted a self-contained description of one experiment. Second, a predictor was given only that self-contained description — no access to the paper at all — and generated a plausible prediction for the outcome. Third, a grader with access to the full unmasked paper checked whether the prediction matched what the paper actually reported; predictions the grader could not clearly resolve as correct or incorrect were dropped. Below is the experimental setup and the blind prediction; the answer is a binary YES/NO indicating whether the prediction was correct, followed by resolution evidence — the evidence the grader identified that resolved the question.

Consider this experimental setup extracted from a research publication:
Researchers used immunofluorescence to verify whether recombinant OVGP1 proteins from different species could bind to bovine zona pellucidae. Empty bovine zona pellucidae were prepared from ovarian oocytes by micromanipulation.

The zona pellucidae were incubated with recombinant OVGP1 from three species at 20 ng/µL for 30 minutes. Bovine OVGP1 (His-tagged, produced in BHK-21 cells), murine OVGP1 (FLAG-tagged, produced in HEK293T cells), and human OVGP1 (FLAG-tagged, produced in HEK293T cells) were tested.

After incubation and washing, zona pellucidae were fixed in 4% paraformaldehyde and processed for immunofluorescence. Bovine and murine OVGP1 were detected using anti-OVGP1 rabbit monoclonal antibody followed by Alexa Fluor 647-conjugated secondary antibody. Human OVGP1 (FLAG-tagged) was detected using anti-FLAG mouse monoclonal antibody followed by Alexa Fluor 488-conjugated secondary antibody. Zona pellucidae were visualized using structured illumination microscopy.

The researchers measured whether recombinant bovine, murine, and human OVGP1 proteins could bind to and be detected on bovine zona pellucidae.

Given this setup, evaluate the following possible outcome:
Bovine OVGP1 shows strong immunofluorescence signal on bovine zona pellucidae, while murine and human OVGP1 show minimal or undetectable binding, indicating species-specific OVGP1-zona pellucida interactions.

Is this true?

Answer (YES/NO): NO